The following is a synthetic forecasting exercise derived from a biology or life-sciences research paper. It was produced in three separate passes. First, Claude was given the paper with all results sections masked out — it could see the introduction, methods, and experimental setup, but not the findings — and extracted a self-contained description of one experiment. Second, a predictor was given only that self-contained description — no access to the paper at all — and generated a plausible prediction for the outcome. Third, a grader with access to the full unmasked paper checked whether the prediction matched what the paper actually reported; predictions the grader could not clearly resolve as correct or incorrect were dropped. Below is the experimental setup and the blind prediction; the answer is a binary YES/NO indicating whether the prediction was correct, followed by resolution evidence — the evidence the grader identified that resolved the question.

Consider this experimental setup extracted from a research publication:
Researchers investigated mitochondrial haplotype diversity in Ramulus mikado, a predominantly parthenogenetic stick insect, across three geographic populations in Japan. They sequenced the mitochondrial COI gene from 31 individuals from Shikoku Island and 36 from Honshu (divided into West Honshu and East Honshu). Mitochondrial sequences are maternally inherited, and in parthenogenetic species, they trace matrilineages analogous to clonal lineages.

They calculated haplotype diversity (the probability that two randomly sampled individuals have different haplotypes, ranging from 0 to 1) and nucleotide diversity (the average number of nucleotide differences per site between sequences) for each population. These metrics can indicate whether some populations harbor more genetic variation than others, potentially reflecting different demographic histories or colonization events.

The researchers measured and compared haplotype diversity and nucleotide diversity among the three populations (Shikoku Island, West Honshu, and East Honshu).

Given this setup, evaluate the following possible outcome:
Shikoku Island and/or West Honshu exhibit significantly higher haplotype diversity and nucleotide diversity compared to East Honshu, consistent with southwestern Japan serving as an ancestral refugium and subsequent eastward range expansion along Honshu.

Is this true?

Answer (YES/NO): YES